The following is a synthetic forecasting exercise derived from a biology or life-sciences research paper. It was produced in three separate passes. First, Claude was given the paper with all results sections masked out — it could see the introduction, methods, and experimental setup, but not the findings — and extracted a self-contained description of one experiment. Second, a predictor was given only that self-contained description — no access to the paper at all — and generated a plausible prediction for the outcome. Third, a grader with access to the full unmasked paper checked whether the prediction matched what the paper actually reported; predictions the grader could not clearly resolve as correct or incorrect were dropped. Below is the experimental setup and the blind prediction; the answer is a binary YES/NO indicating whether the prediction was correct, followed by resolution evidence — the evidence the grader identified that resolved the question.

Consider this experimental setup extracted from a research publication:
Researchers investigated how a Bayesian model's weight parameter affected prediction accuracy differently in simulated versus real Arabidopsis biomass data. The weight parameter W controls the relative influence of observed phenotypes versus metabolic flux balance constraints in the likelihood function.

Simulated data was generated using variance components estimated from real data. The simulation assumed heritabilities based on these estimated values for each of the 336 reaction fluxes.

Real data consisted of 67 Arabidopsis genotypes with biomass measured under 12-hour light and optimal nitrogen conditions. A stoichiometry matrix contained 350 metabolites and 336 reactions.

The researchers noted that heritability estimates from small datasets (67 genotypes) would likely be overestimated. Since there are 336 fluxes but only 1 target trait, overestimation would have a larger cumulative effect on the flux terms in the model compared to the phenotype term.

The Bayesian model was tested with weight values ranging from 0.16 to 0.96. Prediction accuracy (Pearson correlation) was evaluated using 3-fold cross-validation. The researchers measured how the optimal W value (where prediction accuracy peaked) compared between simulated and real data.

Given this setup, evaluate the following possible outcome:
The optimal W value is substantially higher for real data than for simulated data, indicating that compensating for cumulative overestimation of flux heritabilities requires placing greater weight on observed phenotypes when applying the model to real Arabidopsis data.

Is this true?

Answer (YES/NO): NO